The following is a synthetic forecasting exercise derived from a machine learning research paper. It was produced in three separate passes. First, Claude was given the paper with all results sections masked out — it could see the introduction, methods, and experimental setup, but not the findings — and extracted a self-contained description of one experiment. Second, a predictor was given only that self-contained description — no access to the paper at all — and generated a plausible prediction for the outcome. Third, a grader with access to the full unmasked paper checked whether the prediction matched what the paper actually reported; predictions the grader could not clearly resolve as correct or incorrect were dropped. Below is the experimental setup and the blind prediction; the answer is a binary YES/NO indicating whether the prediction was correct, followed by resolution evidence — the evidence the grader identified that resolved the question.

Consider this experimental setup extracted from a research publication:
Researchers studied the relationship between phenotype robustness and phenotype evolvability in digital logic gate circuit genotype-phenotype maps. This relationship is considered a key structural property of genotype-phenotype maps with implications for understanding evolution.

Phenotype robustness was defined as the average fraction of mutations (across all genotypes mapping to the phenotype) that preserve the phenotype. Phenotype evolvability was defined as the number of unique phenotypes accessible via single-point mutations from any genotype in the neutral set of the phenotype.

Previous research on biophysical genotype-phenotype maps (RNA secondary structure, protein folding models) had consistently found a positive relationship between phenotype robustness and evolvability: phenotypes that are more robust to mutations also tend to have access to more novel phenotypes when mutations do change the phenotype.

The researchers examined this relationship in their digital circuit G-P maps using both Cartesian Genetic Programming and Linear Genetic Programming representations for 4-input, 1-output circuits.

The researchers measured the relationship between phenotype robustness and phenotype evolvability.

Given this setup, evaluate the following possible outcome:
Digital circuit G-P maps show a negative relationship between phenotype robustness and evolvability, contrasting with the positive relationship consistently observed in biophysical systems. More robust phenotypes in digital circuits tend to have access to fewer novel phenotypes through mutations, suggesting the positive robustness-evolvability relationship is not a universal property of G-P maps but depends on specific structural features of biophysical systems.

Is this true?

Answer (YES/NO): YES